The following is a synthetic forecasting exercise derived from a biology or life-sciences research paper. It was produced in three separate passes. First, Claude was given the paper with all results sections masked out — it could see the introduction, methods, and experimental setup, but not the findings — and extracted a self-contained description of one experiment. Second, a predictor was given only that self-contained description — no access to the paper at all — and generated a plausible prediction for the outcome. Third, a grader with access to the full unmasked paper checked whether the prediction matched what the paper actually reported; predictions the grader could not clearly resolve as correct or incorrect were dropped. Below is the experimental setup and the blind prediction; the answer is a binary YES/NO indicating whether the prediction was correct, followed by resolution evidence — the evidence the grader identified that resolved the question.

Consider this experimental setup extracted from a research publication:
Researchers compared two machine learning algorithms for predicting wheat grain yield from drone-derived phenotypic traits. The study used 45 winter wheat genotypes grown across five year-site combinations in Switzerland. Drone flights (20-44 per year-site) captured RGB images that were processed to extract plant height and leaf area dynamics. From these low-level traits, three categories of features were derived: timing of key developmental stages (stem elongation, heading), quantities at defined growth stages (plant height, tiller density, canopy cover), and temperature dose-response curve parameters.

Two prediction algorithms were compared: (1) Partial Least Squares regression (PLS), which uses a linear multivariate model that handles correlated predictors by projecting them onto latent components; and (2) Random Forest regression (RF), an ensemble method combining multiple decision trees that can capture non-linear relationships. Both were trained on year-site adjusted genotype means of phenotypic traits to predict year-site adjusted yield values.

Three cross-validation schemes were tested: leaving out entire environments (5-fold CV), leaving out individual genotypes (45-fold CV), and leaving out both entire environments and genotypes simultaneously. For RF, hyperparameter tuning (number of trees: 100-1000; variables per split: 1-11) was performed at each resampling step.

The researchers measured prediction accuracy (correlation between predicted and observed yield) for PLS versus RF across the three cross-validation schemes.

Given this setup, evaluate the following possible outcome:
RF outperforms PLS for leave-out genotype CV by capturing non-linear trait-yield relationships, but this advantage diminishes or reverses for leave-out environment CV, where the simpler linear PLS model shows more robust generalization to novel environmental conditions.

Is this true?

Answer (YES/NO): YES